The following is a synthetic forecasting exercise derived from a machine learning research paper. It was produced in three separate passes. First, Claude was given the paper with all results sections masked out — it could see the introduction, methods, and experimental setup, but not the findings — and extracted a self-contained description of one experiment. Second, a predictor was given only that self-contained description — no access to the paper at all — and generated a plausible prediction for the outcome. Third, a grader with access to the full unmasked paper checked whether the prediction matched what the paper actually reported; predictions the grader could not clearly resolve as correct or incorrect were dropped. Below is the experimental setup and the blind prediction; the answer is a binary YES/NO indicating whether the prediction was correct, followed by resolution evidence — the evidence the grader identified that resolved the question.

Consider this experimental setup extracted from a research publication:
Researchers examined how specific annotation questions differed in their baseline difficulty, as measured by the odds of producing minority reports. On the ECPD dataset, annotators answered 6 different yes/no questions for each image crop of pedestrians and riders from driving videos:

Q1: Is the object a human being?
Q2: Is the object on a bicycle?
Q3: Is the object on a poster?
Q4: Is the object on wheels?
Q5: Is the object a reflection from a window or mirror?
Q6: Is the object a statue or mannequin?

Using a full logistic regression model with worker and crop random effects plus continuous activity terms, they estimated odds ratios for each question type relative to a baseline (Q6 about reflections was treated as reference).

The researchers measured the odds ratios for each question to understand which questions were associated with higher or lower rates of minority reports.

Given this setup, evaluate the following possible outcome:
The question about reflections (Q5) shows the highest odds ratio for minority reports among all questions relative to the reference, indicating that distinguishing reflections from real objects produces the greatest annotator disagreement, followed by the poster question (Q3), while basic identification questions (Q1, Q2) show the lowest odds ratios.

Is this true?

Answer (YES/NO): NO